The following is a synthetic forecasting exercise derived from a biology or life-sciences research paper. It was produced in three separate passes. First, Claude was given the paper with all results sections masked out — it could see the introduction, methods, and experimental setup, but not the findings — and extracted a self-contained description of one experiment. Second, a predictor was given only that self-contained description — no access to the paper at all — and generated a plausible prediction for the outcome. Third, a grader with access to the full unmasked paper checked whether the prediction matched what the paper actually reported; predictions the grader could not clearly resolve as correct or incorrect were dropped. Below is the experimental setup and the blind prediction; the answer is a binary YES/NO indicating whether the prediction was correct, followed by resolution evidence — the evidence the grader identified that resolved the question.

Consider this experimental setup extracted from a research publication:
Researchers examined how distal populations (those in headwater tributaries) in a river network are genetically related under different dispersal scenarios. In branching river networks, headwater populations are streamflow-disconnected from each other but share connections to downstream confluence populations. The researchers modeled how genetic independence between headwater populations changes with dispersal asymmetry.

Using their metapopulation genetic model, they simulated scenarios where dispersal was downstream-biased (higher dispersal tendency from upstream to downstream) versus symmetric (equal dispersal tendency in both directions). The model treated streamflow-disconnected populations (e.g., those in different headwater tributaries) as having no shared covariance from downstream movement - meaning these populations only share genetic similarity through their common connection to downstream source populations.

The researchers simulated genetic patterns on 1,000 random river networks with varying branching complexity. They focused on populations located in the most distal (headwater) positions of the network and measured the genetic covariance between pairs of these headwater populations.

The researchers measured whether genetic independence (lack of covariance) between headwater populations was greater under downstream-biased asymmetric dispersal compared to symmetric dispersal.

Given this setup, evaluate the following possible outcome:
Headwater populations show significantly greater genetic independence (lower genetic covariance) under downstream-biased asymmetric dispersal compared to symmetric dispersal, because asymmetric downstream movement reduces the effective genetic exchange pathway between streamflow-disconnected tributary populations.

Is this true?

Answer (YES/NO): YES